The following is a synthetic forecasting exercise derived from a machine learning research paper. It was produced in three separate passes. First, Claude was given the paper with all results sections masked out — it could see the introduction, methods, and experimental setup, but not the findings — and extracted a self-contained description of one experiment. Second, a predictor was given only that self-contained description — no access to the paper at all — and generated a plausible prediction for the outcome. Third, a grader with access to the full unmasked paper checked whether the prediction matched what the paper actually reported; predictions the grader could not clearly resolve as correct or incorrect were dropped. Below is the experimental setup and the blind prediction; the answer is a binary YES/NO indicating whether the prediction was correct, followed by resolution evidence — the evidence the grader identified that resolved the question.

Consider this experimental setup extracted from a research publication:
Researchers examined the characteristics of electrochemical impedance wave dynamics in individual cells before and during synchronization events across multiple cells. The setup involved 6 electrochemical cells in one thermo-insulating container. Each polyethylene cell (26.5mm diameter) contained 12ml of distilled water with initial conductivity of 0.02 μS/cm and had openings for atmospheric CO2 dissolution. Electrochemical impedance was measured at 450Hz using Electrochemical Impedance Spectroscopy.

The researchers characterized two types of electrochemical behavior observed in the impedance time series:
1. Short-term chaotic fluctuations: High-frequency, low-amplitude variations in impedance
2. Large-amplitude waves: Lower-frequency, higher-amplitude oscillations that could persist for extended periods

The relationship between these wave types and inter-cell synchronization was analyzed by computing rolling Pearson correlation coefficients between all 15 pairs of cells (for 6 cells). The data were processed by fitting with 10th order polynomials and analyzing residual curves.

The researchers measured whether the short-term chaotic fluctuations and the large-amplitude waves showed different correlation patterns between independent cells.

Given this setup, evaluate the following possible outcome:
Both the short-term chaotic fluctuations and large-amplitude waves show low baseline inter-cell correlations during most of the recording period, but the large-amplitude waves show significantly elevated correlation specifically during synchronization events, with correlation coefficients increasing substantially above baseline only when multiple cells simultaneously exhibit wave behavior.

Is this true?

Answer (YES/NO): YES